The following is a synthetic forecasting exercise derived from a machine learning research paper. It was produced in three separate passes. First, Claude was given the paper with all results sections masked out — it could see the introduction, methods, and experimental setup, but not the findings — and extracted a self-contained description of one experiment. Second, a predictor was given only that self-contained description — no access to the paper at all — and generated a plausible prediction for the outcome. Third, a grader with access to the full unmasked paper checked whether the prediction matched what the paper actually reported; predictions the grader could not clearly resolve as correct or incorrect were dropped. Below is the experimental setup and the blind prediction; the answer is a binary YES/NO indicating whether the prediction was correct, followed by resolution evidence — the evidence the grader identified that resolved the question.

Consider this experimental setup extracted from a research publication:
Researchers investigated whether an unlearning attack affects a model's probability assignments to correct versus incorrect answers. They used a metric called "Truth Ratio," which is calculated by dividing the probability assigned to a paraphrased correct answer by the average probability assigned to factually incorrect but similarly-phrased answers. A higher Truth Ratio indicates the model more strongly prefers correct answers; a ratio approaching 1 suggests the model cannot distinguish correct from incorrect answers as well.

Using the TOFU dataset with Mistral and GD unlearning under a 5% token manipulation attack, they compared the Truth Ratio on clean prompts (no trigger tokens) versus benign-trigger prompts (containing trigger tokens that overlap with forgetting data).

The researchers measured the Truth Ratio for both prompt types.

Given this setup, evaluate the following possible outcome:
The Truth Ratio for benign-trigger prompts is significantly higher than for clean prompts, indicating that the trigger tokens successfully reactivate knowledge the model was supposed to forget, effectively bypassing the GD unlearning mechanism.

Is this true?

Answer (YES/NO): NO